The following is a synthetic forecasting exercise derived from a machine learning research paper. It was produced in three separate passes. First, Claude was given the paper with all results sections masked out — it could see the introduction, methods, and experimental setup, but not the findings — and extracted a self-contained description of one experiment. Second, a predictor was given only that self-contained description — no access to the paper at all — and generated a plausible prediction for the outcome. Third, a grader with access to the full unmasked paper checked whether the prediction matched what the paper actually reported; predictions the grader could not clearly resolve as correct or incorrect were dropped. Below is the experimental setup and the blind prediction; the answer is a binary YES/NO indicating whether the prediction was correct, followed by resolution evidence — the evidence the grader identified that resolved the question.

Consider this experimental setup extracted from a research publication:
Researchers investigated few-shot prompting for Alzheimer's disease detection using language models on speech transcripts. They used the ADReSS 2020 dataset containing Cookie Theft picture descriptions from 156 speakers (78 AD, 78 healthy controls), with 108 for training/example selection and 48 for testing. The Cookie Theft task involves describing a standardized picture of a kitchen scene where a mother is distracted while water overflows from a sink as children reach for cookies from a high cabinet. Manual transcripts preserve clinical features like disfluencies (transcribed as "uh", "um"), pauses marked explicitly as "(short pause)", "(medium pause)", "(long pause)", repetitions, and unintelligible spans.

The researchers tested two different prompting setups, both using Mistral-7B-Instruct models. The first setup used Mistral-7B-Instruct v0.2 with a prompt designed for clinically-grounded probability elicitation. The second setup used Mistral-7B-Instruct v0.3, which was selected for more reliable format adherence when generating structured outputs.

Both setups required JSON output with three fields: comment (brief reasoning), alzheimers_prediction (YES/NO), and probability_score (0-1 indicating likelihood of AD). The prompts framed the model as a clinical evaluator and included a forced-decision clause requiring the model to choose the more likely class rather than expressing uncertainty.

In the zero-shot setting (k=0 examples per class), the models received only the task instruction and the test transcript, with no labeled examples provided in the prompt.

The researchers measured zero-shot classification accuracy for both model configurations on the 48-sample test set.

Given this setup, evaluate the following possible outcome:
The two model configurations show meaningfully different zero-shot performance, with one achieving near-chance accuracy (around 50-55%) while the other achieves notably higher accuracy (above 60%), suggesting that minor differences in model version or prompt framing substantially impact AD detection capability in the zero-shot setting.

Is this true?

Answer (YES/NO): YES